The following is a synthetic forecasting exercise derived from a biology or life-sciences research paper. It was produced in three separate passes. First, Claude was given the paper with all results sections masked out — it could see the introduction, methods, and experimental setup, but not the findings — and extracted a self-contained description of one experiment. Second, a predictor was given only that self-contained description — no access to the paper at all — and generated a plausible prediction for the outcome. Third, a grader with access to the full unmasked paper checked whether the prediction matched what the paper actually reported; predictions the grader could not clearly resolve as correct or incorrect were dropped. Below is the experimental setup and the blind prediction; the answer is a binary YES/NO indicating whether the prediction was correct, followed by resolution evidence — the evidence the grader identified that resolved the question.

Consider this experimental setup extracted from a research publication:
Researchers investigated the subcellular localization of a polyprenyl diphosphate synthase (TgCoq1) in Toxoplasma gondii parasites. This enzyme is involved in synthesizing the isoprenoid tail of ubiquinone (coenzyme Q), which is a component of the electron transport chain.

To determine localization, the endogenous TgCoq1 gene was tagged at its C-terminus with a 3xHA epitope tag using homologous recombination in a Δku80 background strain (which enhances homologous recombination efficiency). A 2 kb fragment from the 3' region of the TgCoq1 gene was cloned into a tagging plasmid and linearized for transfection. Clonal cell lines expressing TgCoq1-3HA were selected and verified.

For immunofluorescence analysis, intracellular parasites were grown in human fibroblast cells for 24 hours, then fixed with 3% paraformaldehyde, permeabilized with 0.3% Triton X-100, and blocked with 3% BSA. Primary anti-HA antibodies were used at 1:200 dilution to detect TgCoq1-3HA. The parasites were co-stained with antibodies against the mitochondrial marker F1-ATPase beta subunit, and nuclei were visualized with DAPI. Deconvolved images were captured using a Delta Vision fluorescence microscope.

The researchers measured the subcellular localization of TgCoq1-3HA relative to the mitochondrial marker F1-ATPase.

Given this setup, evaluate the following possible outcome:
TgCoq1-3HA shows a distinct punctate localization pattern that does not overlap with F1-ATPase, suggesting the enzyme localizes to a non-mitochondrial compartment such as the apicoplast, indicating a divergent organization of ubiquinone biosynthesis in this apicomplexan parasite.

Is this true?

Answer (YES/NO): NO